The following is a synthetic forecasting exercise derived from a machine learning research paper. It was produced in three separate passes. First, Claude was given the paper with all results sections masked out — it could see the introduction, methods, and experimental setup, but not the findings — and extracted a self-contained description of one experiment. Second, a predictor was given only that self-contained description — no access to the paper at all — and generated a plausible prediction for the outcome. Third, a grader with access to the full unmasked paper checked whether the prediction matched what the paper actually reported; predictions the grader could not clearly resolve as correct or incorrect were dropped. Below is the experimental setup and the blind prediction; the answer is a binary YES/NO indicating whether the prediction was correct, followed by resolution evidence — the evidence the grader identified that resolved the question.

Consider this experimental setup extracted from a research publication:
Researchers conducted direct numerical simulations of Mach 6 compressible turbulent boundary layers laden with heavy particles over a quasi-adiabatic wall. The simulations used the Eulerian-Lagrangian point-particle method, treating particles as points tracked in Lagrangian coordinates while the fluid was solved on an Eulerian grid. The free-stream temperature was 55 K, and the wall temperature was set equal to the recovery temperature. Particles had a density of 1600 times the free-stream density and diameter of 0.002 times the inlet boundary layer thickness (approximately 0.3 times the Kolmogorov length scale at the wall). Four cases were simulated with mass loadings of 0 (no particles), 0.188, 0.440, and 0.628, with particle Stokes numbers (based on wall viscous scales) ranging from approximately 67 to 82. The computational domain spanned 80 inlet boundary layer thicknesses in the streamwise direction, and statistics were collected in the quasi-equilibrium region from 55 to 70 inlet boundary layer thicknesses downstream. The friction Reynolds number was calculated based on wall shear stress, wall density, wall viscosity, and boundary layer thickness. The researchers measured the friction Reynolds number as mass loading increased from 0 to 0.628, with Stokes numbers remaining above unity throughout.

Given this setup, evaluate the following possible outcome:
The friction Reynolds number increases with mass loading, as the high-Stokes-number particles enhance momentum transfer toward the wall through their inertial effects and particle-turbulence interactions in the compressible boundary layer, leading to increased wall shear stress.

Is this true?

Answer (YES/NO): NO